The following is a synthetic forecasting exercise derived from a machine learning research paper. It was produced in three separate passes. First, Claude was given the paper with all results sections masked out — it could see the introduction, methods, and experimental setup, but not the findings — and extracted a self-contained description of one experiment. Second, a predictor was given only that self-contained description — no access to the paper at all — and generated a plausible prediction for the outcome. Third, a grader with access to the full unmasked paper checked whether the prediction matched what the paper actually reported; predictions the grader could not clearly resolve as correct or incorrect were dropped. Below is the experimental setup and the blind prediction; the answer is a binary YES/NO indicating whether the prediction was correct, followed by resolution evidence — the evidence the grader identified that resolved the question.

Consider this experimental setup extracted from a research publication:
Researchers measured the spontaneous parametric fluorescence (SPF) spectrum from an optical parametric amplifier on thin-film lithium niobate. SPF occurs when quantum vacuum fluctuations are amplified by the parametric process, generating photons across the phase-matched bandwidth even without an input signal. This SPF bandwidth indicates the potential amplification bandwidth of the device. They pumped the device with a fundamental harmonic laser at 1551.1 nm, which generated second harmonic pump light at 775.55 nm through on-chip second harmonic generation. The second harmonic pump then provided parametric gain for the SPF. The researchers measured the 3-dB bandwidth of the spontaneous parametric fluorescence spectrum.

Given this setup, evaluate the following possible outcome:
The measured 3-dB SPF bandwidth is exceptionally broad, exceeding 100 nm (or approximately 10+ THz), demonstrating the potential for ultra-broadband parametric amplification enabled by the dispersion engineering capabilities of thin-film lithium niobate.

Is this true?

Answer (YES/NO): YES